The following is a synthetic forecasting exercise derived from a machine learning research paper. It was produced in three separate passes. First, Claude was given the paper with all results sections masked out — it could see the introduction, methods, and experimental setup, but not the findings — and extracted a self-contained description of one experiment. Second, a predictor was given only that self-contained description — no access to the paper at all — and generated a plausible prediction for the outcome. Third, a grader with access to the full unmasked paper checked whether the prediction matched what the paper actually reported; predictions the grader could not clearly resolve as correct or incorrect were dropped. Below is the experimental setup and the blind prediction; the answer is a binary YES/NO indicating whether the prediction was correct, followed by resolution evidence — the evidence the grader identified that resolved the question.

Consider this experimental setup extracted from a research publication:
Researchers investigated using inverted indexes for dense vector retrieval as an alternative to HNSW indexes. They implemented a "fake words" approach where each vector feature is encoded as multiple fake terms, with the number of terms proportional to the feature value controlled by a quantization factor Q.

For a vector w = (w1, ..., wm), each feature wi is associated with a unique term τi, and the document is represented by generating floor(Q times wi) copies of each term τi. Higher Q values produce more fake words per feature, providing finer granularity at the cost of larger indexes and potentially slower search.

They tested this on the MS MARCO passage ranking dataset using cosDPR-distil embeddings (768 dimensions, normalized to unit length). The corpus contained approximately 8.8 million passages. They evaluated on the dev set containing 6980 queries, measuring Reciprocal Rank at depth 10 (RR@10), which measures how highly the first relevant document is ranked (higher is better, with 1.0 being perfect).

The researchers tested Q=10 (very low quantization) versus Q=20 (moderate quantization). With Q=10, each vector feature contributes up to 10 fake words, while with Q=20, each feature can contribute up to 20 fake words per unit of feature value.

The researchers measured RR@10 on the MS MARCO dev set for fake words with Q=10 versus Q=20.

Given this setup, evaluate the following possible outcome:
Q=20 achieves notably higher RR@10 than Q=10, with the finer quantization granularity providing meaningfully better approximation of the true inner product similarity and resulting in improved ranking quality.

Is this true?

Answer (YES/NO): YES